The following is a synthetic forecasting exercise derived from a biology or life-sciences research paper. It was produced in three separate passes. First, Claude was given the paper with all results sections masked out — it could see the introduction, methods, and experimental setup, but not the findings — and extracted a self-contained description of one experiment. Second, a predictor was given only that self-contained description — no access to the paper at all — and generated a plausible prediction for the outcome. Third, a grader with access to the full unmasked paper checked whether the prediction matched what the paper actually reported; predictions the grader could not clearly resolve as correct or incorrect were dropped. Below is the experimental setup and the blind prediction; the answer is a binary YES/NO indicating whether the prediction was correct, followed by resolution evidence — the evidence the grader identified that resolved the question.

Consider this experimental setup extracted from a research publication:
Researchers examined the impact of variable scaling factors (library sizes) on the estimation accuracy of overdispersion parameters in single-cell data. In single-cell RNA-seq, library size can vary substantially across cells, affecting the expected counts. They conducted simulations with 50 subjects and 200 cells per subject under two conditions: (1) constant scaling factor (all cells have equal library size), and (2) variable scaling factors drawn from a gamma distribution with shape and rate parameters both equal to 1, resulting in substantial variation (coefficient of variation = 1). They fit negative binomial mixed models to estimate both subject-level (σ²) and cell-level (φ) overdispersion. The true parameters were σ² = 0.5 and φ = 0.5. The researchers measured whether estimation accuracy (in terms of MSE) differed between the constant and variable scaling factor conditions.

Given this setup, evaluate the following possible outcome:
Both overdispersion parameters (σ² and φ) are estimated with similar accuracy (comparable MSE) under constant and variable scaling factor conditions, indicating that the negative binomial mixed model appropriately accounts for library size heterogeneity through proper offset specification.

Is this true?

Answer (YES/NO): NO